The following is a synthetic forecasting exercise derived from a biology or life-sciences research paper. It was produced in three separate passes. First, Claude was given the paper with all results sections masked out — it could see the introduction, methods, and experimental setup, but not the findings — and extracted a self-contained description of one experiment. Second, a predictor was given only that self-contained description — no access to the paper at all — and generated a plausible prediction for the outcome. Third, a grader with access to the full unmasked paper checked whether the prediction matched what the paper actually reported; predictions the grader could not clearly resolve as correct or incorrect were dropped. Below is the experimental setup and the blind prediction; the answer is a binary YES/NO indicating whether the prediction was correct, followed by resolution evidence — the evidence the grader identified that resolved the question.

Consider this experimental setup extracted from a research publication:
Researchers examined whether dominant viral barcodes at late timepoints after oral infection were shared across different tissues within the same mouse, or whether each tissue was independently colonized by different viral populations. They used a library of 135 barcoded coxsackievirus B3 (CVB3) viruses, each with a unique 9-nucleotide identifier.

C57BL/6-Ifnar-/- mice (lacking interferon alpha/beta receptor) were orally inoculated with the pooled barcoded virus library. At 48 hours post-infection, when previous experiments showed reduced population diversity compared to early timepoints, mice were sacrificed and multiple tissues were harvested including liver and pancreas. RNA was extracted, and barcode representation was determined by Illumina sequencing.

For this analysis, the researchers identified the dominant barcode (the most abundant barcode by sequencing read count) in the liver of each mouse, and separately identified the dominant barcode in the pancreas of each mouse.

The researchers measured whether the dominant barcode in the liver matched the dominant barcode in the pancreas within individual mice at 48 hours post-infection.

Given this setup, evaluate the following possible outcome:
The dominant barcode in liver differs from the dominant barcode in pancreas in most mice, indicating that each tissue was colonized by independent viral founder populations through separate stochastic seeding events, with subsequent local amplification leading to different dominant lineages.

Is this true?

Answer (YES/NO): NO